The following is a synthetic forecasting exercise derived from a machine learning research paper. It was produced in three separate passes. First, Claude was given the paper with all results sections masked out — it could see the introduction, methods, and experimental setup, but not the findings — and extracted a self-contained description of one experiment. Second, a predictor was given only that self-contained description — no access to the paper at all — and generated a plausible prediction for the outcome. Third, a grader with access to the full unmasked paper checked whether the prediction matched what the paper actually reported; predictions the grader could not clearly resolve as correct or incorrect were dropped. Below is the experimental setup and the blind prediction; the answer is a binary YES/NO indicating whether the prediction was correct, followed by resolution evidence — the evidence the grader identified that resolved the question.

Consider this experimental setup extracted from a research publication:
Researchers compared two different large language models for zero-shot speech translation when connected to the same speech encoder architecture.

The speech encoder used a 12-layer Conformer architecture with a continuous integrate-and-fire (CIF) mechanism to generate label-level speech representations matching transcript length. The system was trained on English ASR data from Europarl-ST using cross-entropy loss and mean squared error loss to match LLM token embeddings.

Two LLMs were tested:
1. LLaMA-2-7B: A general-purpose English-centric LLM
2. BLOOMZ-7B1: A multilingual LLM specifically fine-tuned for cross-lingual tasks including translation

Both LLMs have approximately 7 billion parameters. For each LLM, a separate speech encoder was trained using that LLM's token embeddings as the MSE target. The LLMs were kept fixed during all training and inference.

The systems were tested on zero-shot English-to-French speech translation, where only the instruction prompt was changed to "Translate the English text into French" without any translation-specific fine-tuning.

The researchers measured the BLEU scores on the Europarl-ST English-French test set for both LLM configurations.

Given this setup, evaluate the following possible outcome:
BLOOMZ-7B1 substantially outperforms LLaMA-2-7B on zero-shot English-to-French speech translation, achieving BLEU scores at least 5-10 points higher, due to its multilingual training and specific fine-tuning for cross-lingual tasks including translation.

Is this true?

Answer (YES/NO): NO